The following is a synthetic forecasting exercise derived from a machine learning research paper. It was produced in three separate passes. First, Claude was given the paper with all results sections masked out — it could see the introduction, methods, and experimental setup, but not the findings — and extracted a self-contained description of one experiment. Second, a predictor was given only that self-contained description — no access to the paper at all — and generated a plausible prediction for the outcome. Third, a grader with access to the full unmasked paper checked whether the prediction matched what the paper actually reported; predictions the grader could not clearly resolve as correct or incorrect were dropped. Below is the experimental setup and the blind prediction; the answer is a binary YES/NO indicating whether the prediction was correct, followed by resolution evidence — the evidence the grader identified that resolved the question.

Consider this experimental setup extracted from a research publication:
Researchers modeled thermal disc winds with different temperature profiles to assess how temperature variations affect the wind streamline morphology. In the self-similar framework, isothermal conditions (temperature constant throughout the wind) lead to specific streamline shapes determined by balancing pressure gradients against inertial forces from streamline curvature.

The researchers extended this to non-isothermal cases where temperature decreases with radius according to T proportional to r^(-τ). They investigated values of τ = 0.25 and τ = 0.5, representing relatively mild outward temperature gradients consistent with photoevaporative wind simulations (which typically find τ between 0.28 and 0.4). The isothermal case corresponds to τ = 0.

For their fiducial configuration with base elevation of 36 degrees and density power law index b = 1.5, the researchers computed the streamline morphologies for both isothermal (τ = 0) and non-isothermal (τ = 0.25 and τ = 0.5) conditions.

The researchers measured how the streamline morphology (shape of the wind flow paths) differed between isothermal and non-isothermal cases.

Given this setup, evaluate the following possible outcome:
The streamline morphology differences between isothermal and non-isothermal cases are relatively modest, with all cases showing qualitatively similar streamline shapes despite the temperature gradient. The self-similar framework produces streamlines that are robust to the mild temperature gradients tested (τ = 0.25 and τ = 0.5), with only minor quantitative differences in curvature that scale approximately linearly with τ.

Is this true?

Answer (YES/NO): YES